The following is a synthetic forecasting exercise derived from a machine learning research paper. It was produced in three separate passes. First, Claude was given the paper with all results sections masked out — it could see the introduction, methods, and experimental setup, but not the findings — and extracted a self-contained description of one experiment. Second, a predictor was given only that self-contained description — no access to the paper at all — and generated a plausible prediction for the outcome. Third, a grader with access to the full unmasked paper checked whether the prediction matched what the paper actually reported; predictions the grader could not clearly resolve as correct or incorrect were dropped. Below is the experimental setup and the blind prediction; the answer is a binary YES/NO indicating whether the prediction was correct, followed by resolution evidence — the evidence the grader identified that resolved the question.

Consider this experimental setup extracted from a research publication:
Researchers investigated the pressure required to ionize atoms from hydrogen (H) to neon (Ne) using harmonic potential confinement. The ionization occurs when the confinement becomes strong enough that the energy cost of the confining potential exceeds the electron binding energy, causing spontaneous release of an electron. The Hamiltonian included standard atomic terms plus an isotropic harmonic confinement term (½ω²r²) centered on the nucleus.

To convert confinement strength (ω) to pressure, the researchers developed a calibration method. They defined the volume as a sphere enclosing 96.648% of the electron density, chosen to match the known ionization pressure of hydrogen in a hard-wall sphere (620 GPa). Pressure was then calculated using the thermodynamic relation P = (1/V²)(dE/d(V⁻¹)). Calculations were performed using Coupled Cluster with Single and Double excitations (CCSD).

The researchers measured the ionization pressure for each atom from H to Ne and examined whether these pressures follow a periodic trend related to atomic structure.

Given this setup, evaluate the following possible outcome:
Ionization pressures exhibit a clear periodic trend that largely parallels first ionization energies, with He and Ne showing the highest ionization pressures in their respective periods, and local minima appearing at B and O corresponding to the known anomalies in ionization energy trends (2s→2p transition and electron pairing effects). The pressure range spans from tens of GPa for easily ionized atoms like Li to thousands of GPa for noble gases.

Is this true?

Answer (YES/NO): NO